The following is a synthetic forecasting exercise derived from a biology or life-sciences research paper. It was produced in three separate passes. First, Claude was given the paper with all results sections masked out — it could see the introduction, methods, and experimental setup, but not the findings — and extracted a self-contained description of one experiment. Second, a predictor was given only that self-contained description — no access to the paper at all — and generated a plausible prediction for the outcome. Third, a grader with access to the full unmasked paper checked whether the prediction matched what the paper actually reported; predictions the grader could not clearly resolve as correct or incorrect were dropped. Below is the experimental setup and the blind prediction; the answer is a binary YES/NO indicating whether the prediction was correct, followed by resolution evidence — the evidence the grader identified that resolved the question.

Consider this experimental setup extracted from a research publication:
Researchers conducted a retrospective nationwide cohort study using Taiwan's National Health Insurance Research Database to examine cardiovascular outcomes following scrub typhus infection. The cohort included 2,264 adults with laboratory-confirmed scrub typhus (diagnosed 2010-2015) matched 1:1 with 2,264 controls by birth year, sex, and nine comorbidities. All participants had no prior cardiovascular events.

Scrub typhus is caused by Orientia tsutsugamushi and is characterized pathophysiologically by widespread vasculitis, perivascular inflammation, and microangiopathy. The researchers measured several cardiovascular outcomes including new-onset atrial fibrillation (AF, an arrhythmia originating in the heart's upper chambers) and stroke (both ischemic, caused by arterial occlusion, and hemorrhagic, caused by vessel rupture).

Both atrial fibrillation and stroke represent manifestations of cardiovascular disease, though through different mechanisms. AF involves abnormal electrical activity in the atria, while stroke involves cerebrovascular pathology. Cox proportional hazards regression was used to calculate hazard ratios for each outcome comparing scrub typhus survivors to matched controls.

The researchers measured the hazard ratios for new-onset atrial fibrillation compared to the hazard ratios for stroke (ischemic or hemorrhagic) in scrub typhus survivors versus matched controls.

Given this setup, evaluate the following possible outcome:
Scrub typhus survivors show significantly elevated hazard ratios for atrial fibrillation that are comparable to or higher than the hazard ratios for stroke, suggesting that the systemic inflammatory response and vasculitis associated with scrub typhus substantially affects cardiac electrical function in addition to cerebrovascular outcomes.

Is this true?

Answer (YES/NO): NO